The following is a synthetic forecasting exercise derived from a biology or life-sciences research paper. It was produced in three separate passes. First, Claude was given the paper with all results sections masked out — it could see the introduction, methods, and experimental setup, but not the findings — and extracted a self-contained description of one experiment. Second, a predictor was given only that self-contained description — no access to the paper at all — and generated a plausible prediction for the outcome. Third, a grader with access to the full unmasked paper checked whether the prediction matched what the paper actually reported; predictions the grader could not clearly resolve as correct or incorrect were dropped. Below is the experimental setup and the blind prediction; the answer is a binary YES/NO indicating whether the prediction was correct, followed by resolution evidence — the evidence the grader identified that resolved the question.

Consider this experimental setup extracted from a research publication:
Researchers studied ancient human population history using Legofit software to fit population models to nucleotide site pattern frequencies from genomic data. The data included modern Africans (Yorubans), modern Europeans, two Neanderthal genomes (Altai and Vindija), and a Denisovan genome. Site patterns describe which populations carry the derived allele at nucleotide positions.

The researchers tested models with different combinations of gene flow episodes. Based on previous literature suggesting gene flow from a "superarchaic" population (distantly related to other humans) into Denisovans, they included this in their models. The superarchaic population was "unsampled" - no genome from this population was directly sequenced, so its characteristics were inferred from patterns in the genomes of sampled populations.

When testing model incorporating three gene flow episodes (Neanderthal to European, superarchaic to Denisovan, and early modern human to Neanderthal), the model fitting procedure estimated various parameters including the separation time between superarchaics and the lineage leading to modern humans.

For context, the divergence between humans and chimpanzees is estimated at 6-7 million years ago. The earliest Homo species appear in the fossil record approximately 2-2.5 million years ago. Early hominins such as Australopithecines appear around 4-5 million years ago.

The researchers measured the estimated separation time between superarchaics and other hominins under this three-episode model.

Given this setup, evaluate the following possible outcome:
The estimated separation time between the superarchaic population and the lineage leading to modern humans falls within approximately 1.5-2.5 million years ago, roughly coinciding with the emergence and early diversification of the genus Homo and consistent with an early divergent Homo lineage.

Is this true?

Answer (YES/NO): NO